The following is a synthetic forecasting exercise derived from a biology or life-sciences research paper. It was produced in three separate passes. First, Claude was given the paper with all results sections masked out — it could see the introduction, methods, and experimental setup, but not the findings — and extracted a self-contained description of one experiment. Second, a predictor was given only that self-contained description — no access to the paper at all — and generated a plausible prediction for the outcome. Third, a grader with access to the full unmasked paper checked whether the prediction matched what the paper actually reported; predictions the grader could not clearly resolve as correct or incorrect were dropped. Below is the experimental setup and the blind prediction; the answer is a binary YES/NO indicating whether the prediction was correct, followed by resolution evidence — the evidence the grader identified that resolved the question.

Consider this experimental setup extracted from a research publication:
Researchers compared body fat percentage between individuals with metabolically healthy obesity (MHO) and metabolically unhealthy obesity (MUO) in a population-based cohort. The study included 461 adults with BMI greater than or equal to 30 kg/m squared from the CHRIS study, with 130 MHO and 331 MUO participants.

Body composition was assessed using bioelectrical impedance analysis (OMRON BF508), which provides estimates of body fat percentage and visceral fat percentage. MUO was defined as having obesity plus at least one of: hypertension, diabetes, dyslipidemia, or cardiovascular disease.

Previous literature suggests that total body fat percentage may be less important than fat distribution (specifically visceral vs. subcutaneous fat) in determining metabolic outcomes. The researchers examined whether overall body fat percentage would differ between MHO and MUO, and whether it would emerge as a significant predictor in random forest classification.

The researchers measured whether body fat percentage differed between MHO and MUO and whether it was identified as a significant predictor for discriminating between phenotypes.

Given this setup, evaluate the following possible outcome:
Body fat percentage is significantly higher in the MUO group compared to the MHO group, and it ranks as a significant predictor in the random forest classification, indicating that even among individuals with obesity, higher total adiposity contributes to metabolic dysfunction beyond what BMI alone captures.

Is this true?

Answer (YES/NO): NO